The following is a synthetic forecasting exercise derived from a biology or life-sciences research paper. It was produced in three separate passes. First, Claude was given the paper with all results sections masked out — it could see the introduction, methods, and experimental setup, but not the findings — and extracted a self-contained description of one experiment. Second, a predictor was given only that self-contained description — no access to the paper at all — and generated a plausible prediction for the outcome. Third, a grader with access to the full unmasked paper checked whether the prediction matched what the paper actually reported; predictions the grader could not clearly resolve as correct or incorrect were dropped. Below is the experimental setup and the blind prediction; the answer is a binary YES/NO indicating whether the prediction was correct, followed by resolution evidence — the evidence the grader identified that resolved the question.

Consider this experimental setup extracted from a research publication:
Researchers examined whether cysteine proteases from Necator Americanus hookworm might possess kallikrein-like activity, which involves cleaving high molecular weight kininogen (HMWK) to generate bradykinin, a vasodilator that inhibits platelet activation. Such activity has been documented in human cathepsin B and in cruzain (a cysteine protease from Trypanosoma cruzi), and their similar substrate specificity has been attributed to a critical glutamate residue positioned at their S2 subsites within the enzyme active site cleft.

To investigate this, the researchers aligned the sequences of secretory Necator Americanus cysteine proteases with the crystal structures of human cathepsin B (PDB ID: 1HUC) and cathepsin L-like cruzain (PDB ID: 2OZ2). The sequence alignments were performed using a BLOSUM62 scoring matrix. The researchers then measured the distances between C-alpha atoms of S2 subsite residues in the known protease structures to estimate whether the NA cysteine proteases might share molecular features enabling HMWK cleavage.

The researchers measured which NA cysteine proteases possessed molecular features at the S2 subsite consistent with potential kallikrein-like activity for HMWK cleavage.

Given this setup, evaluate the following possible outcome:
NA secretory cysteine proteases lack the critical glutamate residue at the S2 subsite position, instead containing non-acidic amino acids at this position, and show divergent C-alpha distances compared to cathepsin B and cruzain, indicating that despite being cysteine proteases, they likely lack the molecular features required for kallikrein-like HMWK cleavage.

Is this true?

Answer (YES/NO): NO